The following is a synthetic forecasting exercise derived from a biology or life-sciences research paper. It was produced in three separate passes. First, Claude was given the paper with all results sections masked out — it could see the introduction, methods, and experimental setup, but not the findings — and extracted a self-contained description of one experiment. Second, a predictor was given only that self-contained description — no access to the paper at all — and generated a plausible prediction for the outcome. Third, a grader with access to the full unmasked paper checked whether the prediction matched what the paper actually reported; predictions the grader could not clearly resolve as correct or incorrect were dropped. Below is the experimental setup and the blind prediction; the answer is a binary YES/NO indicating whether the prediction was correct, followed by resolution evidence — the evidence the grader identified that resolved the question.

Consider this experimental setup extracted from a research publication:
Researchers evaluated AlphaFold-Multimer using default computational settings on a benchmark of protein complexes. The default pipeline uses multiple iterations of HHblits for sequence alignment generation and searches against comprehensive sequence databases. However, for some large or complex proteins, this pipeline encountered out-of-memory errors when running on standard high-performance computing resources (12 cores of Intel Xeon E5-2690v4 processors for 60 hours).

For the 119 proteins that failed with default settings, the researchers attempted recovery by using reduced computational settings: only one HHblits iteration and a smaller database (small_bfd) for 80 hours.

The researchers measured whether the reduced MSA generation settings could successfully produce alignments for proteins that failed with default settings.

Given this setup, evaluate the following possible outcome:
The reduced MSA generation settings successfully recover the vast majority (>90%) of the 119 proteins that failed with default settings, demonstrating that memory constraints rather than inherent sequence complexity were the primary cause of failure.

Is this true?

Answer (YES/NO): NO